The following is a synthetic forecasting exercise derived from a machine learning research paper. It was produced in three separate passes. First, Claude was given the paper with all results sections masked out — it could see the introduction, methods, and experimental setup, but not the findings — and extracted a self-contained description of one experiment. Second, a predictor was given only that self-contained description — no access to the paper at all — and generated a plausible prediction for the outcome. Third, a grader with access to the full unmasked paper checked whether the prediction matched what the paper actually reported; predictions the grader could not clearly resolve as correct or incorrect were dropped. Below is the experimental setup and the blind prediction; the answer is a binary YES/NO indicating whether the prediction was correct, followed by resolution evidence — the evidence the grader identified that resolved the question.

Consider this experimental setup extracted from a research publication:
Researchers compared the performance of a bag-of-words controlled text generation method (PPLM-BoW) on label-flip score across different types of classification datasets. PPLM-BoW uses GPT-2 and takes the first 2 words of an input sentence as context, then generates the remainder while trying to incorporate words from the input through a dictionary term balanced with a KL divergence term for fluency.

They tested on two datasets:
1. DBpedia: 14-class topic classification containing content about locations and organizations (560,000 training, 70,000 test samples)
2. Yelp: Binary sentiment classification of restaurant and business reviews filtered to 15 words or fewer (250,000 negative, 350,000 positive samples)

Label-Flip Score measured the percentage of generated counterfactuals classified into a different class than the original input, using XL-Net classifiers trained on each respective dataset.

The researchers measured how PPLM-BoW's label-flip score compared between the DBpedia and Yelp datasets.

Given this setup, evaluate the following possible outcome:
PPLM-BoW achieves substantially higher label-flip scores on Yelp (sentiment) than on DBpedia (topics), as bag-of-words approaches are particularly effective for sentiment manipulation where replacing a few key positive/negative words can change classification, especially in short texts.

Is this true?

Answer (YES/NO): NO